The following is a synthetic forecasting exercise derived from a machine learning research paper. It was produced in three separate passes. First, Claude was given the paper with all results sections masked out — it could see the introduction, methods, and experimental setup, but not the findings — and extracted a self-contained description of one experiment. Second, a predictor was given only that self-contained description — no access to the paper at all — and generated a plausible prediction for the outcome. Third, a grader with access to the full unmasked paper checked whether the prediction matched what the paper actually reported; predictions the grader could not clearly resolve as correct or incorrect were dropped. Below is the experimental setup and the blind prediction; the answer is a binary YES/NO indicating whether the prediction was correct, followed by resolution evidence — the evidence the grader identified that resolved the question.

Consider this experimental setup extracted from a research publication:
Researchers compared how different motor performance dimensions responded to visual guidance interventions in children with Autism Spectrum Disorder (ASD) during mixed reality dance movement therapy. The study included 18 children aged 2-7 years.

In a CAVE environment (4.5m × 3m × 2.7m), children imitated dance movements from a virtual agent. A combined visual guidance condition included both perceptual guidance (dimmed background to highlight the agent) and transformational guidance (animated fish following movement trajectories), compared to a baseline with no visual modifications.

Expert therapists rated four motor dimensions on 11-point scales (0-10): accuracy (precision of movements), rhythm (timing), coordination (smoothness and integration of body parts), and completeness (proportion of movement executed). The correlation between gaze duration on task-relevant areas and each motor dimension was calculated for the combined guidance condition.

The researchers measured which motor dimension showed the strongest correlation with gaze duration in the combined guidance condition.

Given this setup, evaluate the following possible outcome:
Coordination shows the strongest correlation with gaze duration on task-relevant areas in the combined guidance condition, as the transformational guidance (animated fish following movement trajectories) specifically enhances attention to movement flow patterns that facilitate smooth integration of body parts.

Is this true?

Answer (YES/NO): NO